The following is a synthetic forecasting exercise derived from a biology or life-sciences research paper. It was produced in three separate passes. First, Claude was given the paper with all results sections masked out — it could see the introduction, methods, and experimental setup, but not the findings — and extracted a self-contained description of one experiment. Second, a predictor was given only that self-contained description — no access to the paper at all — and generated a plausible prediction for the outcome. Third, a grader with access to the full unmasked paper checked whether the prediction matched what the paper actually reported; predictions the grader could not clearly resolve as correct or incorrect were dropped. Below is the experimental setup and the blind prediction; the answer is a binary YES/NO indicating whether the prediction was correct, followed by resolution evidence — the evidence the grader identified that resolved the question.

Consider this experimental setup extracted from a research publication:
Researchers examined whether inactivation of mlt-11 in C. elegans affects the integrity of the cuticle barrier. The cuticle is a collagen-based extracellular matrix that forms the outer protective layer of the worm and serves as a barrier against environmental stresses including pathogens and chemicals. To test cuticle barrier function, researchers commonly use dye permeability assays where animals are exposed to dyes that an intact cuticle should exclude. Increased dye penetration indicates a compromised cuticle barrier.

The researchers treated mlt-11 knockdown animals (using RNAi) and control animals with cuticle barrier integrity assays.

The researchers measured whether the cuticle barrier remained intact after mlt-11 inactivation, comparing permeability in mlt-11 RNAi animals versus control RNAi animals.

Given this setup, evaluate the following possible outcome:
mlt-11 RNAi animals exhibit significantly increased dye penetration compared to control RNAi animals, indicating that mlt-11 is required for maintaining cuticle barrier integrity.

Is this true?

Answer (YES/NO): YES